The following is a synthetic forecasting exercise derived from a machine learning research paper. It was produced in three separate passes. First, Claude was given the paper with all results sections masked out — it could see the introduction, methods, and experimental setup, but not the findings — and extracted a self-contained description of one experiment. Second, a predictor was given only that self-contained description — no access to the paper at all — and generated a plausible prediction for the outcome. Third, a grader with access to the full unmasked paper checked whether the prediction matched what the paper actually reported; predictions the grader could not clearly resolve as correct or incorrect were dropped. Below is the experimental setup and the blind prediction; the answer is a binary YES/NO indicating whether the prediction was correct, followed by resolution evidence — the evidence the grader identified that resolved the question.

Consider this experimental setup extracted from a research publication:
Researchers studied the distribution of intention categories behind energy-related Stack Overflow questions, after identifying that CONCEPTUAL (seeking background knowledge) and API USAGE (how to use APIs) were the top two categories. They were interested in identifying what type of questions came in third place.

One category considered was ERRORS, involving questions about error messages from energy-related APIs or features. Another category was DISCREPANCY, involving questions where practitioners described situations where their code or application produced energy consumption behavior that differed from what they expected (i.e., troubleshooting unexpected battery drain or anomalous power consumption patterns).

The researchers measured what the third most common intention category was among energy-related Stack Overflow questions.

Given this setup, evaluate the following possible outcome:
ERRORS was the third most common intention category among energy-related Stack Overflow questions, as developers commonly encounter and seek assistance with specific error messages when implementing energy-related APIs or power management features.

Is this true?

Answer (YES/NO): NO